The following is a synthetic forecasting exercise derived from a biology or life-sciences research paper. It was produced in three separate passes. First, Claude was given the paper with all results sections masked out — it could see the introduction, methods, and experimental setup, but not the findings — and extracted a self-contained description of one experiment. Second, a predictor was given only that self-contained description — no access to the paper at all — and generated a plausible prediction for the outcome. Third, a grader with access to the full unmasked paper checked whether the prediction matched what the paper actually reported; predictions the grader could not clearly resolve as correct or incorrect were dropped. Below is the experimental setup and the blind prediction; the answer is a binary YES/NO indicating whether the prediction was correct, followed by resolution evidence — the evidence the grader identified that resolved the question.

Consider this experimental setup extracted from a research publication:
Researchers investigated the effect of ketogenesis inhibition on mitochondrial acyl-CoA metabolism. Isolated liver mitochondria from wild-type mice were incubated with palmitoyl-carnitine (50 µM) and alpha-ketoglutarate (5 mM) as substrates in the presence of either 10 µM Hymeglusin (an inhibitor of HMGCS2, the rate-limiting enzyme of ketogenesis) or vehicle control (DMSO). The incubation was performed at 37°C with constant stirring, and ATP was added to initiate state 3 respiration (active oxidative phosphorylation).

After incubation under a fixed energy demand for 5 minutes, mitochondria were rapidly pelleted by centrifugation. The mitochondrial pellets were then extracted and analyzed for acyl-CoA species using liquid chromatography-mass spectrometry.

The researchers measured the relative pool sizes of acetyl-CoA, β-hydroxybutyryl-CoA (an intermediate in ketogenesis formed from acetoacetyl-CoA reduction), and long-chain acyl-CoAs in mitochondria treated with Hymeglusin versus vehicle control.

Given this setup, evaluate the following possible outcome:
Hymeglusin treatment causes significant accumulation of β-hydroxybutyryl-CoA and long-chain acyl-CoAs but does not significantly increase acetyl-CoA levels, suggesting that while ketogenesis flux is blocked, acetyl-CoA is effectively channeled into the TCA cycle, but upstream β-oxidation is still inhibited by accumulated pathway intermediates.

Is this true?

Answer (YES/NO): NO